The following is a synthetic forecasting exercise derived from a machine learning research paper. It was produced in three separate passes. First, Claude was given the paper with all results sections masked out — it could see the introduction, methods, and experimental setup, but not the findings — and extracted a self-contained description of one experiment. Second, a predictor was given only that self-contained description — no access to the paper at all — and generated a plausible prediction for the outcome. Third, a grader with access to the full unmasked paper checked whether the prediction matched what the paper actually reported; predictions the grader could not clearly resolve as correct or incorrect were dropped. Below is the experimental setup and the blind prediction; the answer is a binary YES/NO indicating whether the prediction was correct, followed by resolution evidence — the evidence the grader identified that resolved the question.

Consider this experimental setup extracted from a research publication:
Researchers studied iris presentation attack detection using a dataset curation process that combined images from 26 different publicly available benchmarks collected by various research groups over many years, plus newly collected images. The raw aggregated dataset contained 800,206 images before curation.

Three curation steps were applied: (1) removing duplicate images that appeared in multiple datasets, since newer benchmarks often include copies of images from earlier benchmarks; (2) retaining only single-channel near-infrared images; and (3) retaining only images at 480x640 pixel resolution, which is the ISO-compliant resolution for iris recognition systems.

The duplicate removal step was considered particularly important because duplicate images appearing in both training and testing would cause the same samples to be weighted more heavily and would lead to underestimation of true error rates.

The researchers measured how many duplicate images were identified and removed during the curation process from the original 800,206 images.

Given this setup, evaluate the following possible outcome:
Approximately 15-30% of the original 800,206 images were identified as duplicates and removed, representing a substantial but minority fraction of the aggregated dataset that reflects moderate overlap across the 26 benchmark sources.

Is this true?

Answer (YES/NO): NO